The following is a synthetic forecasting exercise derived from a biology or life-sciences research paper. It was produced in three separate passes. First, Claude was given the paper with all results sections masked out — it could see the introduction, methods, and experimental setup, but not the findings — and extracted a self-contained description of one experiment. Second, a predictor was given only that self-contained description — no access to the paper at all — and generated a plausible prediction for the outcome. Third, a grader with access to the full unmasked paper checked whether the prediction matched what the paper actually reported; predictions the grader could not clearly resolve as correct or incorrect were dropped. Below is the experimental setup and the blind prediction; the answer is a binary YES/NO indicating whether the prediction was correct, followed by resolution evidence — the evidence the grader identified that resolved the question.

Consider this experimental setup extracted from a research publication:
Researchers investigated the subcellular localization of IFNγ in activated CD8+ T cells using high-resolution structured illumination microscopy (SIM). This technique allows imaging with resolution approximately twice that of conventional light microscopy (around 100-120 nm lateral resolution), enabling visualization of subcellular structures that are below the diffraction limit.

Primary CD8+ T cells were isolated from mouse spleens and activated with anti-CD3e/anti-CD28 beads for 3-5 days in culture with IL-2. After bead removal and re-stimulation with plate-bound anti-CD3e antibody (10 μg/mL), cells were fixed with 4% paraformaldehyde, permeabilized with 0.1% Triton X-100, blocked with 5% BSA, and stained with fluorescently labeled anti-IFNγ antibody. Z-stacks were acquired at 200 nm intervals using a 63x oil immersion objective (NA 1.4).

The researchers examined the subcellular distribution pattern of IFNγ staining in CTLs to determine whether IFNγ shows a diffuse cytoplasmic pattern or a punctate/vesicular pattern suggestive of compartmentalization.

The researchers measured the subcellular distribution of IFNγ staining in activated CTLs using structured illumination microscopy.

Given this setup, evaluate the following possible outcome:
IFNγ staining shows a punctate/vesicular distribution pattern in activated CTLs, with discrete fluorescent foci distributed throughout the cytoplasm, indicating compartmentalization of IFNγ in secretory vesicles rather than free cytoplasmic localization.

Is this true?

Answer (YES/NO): YES